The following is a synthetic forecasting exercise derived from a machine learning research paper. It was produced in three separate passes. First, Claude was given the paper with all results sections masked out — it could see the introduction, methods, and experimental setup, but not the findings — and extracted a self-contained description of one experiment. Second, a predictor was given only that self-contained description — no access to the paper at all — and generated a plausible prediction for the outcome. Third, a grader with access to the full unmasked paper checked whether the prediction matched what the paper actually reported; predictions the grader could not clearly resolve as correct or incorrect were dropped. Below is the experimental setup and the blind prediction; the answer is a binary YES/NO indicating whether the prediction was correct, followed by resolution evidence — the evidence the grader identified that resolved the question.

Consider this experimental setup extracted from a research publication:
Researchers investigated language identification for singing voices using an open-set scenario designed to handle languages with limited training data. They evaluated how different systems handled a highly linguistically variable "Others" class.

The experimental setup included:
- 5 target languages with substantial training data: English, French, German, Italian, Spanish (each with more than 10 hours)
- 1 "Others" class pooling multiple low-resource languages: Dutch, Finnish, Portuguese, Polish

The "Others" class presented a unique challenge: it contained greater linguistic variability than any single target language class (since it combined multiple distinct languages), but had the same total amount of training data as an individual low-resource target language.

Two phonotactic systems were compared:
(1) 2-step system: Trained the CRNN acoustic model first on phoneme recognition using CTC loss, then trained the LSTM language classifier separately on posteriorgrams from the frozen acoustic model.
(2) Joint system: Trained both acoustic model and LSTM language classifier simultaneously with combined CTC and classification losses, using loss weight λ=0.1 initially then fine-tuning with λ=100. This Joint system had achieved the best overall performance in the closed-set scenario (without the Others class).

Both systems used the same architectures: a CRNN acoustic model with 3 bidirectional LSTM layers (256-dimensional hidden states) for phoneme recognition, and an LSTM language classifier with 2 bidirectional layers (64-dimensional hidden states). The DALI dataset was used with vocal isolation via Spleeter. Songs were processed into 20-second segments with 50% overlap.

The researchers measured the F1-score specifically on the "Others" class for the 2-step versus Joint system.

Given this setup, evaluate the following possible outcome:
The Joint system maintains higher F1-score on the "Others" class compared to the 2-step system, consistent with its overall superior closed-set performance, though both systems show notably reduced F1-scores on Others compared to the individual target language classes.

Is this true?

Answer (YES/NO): NO